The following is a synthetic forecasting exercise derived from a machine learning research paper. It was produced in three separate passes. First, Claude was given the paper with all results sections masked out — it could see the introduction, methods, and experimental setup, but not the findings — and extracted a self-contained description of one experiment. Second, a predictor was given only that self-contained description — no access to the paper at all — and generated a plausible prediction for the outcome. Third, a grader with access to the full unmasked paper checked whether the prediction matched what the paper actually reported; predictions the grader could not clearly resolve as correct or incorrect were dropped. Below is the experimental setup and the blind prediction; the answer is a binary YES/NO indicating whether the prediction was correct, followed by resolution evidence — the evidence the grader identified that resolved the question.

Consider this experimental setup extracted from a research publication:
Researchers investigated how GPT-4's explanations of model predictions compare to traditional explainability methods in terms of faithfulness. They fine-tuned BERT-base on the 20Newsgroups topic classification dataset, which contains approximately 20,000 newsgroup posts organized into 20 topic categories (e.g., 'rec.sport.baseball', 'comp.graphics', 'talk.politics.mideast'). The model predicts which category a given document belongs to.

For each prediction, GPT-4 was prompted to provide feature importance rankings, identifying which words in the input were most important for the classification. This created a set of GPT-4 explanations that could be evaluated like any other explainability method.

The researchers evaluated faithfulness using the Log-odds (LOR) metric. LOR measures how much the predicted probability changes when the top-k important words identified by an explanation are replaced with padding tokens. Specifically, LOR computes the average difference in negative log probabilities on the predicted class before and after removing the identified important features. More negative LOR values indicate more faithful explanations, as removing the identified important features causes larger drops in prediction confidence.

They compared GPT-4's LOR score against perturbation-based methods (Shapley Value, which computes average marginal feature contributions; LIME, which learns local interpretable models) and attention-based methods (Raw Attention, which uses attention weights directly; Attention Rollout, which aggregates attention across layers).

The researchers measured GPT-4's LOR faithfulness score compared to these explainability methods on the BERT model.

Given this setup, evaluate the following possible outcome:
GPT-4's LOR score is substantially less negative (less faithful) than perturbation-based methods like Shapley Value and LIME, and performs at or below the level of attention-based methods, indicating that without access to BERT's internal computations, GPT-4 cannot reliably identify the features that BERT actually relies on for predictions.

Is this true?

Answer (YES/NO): NO